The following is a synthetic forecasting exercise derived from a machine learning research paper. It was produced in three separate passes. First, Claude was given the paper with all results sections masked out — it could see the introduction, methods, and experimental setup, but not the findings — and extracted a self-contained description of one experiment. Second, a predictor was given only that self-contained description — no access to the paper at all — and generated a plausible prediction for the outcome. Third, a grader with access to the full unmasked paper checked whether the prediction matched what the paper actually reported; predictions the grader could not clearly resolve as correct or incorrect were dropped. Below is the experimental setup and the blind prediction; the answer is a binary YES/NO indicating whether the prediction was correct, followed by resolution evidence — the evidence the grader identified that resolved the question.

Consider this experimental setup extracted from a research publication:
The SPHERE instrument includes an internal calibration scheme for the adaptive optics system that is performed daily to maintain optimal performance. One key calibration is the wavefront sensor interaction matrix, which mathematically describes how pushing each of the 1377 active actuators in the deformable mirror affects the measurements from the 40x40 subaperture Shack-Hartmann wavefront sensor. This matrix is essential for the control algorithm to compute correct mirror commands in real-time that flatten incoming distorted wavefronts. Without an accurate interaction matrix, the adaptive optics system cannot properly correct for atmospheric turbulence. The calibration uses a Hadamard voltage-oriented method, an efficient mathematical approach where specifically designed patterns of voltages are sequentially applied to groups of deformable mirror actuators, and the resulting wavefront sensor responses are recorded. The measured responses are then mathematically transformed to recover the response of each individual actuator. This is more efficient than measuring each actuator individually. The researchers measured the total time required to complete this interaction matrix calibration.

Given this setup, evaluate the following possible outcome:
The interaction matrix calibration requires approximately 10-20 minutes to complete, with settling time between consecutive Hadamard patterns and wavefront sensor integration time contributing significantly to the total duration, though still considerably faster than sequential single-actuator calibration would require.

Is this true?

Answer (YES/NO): NO